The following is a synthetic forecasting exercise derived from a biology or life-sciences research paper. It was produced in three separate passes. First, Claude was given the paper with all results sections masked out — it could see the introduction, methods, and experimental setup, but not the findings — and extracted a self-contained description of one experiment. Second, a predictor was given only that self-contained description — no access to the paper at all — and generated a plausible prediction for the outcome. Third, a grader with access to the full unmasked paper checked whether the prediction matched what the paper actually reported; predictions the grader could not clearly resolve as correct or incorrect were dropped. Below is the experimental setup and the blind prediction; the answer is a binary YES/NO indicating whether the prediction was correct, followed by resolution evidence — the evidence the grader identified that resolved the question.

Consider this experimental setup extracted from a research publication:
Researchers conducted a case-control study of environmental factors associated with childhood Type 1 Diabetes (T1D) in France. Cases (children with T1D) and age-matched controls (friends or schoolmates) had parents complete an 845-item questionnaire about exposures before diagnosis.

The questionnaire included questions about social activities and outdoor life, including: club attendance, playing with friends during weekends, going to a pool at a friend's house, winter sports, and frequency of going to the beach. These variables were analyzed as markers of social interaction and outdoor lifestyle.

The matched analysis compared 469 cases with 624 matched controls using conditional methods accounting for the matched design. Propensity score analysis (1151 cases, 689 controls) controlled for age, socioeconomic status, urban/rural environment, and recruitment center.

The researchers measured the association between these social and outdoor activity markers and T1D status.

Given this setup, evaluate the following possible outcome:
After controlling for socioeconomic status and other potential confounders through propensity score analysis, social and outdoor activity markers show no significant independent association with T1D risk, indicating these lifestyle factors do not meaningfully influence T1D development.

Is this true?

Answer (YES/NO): NO